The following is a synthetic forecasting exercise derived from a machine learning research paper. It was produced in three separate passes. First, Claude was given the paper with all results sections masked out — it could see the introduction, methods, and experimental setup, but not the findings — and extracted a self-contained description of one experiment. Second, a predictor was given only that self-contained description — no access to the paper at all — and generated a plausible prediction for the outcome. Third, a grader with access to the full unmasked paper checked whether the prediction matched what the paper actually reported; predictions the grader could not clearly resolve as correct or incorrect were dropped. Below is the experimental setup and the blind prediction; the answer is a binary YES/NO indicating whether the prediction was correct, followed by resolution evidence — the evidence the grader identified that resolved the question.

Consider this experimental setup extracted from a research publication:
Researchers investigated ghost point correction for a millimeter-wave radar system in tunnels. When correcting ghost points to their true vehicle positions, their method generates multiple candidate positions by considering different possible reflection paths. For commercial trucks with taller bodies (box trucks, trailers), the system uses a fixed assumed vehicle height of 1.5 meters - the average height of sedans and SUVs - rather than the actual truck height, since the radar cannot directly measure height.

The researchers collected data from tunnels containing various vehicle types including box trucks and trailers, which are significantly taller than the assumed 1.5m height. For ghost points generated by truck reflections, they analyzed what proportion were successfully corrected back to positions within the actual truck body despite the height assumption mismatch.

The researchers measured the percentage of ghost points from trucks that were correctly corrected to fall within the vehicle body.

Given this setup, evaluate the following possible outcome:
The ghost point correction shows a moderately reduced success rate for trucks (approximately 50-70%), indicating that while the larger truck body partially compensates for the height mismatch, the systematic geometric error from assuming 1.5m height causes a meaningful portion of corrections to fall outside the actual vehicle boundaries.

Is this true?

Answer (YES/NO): NO